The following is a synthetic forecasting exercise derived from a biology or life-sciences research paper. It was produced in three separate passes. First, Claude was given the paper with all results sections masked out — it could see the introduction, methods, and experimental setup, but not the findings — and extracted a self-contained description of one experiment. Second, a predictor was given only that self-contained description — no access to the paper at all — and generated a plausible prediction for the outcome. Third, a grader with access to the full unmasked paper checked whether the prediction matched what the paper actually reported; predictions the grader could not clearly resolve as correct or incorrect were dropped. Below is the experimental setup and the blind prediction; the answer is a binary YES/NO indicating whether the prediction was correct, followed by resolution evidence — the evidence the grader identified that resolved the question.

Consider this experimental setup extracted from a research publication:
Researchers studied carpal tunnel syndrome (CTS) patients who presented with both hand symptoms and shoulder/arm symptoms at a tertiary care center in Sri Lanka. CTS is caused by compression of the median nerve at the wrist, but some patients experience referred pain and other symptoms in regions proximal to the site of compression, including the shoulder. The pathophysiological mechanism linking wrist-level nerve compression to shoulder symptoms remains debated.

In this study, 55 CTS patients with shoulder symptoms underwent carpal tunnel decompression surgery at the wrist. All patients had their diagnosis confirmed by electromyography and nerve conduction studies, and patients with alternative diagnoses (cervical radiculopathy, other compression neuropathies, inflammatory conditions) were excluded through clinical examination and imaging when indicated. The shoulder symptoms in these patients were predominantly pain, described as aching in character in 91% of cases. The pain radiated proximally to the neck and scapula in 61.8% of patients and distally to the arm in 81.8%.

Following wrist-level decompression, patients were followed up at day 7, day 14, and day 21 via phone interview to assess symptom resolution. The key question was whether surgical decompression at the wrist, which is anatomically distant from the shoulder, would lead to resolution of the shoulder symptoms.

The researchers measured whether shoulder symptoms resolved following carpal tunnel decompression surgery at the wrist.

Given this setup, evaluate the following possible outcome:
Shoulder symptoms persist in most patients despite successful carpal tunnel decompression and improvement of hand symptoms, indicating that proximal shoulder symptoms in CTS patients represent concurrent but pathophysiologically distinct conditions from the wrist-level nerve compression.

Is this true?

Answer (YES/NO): NO